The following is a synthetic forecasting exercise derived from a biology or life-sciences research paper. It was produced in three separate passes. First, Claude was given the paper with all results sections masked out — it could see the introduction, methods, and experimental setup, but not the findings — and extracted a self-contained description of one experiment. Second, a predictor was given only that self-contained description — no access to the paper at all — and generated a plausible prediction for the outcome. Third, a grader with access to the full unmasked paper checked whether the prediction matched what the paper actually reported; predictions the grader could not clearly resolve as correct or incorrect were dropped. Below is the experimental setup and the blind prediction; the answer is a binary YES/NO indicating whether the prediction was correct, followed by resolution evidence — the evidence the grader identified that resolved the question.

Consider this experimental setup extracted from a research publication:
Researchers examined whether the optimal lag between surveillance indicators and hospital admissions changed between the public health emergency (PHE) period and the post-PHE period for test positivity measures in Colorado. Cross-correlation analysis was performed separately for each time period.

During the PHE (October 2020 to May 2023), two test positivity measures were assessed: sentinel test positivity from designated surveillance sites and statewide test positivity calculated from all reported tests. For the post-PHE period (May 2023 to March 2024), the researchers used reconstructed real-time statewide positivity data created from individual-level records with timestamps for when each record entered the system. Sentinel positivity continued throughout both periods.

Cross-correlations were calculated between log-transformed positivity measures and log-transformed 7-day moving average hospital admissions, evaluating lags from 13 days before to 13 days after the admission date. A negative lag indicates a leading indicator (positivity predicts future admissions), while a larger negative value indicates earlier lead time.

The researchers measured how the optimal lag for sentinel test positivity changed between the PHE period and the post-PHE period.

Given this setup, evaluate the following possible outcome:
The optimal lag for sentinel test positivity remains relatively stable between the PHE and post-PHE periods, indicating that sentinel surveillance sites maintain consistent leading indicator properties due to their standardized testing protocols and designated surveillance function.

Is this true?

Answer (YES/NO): NO